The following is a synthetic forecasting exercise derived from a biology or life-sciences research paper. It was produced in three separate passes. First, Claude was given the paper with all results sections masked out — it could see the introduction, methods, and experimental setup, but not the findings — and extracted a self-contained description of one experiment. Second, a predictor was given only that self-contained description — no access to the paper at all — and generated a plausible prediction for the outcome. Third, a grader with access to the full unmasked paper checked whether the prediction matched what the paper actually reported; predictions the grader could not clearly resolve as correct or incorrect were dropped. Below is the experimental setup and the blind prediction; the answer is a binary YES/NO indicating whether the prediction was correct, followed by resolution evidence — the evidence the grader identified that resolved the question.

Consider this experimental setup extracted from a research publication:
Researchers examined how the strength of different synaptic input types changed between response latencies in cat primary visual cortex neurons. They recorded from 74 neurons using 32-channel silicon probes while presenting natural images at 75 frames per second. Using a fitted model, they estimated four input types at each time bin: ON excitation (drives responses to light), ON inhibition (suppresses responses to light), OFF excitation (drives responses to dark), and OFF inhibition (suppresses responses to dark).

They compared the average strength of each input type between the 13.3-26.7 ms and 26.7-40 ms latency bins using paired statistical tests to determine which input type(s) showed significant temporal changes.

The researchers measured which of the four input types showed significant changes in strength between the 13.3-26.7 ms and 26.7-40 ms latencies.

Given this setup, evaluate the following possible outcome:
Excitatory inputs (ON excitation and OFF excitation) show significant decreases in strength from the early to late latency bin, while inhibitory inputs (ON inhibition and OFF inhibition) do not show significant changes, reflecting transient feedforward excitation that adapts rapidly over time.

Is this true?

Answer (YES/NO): NO